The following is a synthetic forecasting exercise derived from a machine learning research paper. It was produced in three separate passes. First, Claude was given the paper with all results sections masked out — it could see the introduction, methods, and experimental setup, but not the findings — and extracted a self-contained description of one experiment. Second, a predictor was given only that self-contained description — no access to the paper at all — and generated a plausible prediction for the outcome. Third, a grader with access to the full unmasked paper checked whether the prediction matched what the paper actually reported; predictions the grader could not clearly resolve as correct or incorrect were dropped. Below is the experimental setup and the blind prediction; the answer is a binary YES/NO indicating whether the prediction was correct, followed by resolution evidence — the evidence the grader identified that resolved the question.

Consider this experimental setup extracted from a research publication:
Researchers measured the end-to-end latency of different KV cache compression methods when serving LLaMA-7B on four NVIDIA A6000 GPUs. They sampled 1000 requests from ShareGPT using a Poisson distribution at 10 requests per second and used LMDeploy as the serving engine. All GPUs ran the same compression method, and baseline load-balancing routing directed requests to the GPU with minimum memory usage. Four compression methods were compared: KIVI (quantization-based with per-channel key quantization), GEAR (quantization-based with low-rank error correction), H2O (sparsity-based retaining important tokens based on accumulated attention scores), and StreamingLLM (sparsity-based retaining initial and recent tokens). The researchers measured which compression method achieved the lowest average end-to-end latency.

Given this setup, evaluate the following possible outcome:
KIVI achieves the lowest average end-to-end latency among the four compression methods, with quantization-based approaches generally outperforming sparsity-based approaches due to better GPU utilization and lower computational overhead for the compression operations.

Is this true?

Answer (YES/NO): NO